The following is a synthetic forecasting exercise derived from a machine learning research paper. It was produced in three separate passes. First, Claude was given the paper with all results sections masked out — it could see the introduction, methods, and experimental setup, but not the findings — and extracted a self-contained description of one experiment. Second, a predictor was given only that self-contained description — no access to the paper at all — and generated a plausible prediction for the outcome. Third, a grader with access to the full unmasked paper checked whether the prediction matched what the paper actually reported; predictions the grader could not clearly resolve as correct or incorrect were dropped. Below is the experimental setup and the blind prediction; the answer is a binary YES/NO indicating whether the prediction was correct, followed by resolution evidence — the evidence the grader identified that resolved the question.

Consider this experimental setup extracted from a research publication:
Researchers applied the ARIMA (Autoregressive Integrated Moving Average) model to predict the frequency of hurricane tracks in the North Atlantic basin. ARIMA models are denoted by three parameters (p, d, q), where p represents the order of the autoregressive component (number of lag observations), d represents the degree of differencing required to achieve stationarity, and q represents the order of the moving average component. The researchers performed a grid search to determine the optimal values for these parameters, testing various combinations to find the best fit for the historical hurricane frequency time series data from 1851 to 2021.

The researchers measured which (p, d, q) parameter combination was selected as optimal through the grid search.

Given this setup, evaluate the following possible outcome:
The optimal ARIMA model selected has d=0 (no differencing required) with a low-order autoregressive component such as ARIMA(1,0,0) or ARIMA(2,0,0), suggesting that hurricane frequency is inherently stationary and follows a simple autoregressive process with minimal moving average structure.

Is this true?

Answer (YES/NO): NO